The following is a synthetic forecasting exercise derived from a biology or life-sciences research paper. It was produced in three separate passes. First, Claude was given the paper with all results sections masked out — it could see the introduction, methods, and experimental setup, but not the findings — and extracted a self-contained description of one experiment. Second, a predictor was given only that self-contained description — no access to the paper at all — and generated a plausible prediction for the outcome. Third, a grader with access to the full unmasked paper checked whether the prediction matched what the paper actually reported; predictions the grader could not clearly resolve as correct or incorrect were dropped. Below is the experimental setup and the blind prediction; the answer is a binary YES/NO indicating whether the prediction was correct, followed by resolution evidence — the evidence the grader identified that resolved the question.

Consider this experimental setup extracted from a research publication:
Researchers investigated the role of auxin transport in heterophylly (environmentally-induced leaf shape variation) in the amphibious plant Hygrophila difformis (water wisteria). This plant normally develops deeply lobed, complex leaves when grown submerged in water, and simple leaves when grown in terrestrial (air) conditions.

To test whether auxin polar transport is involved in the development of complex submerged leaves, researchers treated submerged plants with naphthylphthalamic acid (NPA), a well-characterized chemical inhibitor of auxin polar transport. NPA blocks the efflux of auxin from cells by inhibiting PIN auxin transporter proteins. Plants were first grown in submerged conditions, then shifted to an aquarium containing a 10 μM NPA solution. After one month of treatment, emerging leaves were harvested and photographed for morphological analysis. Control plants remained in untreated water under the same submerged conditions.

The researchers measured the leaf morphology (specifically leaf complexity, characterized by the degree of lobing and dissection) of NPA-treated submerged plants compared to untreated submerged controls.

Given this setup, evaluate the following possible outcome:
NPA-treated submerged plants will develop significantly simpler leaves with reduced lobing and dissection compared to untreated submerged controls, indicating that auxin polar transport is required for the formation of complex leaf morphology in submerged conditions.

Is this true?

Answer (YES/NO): YES